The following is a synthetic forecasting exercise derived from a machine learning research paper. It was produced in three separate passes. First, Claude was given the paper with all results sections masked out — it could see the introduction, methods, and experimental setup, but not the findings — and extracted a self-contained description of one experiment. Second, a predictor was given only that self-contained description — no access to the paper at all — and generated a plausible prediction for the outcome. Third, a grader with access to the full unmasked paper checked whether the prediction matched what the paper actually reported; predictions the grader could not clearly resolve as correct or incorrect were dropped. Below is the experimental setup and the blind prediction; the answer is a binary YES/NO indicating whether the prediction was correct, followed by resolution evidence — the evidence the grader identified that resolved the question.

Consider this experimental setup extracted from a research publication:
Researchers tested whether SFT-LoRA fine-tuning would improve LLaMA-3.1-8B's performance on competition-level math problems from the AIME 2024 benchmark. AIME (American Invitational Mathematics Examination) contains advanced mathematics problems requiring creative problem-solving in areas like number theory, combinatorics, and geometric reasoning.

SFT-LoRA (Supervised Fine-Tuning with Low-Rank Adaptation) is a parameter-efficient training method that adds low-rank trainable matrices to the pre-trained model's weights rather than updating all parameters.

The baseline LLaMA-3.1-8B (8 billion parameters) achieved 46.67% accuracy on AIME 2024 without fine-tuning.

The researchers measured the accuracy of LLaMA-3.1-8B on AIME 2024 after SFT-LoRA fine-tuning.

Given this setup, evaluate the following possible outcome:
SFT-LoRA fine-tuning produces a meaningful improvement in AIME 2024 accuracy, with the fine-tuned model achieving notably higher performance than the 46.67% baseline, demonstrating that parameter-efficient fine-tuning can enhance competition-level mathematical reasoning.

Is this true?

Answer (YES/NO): NO